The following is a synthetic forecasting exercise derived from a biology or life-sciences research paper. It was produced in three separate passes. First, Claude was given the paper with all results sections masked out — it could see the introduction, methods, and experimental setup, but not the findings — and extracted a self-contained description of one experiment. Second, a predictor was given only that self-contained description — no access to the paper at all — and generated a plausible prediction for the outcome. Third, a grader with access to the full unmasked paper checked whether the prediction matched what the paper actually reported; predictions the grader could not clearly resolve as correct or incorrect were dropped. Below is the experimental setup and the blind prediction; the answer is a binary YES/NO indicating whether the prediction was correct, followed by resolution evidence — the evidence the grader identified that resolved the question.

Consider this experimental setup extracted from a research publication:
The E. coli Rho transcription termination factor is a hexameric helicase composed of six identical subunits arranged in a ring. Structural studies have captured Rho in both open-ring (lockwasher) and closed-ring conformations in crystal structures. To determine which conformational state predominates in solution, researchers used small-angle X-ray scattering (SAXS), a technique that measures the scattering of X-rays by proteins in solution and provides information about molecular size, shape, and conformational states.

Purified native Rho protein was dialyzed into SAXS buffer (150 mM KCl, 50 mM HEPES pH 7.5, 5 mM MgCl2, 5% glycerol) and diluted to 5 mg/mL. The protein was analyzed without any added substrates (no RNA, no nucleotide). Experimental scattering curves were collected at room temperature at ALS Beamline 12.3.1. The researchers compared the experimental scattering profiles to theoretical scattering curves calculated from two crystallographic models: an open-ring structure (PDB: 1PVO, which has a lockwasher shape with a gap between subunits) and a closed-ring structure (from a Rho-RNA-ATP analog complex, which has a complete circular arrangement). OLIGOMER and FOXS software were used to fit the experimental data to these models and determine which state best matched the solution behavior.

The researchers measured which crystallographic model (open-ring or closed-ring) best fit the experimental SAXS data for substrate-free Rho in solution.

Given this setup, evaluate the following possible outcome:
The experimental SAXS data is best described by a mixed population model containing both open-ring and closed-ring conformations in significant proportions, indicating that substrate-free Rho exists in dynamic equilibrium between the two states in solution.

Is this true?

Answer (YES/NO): NO